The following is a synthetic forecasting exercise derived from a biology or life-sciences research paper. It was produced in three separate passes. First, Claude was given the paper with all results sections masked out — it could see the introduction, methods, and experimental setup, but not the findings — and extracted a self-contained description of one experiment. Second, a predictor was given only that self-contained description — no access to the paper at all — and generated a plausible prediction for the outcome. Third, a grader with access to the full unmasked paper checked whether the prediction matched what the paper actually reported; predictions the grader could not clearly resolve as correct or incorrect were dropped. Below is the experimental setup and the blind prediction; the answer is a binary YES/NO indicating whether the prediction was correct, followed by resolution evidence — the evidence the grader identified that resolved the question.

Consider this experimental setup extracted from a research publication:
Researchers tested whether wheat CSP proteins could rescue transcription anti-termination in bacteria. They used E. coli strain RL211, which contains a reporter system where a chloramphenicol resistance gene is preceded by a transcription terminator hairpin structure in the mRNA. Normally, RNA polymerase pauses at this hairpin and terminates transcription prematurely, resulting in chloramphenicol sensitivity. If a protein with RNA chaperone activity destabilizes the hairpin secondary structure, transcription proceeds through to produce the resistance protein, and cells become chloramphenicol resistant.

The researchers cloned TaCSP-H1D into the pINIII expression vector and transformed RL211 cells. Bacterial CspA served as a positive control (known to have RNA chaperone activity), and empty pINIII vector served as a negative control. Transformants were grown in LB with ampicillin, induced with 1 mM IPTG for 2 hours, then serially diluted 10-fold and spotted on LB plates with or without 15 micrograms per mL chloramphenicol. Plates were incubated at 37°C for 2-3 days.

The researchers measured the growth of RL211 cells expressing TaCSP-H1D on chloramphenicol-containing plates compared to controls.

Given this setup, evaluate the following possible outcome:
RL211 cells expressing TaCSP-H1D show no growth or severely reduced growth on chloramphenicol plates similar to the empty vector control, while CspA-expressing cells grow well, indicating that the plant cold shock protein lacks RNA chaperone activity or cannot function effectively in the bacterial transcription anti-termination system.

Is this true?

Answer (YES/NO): NO